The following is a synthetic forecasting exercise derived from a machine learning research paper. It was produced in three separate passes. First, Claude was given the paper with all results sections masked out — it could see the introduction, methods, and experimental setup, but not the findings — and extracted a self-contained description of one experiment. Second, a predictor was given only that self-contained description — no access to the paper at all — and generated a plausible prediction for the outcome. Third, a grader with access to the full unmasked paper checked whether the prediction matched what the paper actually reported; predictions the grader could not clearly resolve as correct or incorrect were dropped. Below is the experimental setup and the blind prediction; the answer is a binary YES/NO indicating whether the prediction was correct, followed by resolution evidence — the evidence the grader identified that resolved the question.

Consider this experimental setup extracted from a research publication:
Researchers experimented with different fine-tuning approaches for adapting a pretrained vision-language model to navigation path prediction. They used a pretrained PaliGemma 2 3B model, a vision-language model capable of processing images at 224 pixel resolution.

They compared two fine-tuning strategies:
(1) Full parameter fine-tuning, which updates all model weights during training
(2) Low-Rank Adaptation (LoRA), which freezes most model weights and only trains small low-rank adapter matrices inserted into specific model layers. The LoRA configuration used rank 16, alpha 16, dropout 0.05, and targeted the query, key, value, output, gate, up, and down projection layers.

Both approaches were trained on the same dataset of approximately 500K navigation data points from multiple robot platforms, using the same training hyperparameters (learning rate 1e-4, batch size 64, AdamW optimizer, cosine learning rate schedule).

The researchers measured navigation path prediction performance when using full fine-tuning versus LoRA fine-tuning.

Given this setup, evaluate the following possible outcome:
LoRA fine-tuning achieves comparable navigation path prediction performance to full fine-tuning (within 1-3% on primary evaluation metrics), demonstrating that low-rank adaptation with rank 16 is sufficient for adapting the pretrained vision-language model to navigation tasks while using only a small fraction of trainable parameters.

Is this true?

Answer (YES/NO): YES